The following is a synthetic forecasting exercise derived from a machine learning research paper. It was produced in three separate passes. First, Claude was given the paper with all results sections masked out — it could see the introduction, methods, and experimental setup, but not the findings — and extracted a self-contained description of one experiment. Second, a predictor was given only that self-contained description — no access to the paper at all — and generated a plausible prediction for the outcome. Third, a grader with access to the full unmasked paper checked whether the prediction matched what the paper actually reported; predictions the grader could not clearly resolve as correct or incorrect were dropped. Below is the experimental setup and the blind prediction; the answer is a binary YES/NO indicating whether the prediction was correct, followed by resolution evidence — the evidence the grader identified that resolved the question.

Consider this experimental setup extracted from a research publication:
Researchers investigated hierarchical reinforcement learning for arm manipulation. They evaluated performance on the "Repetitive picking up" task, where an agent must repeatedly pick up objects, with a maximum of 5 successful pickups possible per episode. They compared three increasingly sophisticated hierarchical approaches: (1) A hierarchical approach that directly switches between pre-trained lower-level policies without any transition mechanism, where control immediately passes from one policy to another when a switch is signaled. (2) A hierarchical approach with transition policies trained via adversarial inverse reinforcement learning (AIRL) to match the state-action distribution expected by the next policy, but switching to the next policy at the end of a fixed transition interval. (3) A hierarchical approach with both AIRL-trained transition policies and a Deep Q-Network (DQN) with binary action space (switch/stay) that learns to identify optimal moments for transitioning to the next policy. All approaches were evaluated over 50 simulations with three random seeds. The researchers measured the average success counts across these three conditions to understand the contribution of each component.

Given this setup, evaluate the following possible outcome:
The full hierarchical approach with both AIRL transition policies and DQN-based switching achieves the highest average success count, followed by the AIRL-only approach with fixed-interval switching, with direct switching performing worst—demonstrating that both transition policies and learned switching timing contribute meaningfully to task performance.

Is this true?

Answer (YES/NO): YES